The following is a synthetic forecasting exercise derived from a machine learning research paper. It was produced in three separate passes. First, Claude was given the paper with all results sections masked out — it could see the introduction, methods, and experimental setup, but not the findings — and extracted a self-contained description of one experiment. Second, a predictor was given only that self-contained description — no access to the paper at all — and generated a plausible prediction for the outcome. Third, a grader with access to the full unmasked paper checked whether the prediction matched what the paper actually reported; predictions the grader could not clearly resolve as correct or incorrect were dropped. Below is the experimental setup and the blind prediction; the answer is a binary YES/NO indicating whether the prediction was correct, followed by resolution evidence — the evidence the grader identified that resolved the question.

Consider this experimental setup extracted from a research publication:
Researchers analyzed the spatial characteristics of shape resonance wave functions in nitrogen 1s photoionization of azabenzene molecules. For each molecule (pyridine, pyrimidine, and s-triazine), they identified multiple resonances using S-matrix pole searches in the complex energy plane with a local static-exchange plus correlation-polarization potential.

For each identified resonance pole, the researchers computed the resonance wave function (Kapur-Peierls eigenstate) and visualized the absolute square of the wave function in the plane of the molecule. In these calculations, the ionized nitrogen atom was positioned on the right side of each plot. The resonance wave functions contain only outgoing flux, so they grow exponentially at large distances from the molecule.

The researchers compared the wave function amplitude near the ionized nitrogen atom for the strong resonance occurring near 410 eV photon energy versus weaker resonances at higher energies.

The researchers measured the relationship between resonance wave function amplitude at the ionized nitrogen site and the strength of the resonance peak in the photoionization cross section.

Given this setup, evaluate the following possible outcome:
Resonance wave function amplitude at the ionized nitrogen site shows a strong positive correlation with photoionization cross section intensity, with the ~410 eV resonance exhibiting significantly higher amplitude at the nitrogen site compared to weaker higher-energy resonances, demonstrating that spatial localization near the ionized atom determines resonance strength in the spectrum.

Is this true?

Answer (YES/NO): YES